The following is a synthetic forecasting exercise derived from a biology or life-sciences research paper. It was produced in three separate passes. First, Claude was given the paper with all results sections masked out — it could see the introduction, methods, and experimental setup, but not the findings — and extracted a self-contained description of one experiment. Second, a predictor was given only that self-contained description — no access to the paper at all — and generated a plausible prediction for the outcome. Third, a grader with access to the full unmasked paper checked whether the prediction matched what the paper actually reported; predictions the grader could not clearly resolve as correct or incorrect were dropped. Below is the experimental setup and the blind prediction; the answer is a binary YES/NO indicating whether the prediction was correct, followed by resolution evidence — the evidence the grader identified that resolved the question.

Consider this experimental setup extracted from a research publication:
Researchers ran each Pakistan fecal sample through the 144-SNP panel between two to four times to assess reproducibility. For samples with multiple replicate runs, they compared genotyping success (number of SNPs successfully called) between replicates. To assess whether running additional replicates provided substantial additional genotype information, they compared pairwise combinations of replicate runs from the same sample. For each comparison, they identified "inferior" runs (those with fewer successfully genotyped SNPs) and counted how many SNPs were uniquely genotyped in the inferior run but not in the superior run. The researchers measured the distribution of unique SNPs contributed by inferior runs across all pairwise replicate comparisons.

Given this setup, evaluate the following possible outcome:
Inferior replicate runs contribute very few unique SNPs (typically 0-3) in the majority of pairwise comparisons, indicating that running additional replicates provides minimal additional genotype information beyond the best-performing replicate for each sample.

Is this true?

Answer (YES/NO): YES